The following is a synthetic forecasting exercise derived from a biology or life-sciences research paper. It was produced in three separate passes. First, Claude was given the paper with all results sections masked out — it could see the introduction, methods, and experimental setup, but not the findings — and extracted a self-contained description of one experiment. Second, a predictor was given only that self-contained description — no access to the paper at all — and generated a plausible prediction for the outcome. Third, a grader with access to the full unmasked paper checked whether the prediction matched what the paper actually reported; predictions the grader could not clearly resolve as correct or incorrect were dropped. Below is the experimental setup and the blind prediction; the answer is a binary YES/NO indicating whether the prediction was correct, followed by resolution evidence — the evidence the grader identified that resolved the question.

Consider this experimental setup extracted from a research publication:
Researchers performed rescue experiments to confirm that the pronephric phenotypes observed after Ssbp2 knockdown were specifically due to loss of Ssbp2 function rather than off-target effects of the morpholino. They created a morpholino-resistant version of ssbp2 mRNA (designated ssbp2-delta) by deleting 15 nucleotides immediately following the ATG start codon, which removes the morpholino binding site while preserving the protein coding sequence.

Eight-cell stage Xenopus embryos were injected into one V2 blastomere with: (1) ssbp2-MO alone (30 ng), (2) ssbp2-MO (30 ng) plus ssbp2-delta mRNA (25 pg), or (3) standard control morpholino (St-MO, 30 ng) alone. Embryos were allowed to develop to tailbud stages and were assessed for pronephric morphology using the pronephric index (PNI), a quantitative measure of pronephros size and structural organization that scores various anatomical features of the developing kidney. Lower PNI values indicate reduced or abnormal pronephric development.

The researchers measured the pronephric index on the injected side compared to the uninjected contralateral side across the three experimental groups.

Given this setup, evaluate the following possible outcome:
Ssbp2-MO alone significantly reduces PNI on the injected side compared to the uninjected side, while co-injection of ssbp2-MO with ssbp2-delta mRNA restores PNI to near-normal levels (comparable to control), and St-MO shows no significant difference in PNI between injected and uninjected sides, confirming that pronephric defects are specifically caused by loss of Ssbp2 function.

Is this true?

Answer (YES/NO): YES